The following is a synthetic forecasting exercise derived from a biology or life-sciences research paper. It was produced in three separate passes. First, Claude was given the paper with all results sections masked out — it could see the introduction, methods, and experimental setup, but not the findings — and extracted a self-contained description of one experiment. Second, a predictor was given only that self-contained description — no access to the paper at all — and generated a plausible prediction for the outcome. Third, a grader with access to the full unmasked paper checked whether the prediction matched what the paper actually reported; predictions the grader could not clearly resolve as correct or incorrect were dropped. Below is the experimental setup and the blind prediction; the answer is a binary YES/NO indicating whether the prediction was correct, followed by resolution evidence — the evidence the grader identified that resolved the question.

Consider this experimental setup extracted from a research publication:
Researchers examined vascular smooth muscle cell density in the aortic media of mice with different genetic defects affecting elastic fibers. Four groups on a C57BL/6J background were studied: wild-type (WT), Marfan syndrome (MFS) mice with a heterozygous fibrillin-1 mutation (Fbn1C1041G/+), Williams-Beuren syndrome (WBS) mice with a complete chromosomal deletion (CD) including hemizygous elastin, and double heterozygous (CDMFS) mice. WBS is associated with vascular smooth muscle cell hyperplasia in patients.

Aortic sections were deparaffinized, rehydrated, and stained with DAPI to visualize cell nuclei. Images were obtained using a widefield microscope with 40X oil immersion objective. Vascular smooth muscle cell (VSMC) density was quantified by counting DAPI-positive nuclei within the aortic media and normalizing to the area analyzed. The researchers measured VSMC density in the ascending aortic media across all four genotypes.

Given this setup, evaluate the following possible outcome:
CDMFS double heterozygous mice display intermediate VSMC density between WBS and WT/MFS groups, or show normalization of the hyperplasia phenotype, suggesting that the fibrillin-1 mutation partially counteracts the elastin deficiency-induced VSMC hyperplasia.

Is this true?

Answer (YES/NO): YES